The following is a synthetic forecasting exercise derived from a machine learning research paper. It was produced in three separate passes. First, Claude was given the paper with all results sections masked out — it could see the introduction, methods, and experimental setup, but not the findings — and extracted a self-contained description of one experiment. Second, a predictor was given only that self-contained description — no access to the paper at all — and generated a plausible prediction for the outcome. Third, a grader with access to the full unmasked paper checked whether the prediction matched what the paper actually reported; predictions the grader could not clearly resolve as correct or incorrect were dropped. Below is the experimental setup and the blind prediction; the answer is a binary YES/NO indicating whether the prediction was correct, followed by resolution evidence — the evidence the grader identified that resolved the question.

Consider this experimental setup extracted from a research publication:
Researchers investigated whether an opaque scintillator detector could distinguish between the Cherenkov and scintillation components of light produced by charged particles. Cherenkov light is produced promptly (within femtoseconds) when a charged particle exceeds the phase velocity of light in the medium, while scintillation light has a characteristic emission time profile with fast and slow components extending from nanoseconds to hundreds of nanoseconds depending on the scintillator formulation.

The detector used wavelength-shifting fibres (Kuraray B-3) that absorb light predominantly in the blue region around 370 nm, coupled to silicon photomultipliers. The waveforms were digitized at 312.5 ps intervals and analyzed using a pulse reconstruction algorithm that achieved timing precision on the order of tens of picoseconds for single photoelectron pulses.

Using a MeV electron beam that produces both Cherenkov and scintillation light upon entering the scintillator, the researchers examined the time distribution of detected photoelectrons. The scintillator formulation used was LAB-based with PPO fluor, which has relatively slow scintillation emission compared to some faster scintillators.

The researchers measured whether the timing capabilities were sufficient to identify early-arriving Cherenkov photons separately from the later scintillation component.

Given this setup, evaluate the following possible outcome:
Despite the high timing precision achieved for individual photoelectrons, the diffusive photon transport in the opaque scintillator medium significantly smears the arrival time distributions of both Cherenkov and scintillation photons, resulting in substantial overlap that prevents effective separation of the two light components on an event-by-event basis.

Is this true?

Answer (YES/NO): NO